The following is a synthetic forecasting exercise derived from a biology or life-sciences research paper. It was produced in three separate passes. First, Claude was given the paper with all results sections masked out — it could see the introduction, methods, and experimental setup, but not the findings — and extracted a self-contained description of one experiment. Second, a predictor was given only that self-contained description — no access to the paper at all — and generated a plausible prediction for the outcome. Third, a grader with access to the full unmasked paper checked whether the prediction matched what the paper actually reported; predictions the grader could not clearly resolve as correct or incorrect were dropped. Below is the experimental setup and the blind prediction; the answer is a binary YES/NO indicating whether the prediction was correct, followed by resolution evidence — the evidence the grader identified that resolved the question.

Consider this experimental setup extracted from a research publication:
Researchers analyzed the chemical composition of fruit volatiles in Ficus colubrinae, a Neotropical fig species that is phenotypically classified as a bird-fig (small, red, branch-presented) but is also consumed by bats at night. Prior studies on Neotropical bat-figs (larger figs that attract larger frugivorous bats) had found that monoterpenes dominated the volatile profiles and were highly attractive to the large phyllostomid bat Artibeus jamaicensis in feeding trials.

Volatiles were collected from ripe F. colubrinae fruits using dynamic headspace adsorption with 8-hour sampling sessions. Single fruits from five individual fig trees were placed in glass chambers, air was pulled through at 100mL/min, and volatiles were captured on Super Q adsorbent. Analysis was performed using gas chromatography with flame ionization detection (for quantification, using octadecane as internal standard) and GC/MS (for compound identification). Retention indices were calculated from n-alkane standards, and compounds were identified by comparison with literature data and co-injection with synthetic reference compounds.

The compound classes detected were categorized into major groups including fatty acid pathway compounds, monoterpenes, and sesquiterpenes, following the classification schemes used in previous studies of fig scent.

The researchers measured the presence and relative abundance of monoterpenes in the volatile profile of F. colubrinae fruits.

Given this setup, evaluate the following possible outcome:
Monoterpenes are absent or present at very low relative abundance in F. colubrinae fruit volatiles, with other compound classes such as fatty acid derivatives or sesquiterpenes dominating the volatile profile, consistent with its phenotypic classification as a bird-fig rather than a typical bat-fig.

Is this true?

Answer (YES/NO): YES